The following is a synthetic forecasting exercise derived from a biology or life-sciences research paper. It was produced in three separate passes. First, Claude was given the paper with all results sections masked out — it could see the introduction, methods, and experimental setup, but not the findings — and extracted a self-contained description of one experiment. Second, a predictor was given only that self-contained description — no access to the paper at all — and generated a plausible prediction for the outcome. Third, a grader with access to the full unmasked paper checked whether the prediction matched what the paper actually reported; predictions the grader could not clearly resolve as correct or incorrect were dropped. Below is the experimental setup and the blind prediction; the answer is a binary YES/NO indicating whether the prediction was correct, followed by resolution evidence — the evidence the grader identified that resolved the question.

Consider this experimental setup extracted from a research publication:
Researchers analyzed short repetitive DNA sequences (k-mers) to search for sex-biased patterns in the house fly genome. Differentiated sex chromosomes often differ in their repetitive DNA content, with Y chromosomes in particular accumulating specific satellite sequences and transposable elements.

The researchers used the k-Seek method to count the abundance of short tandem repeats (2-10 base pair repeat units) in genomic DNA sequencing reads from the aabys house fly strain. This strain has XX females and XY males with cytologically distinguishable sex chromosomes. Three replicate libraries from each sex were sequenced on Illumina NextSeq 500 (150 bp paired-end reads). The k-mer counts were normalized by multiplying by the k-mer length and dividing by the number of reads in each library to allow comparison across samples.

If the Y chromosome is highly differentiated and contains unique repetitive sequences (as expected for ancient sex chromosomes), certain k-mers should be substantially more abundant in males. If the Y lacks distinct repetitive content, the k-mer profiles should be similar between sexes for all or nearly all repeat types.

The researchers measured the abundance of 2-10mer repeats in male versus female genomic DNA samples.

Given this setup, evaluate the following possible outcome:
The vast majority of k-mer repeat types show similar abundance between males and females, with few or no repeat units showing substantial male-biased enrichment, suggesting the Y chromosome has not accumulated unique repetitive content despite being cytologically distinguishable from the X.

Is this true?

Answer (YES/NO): YES